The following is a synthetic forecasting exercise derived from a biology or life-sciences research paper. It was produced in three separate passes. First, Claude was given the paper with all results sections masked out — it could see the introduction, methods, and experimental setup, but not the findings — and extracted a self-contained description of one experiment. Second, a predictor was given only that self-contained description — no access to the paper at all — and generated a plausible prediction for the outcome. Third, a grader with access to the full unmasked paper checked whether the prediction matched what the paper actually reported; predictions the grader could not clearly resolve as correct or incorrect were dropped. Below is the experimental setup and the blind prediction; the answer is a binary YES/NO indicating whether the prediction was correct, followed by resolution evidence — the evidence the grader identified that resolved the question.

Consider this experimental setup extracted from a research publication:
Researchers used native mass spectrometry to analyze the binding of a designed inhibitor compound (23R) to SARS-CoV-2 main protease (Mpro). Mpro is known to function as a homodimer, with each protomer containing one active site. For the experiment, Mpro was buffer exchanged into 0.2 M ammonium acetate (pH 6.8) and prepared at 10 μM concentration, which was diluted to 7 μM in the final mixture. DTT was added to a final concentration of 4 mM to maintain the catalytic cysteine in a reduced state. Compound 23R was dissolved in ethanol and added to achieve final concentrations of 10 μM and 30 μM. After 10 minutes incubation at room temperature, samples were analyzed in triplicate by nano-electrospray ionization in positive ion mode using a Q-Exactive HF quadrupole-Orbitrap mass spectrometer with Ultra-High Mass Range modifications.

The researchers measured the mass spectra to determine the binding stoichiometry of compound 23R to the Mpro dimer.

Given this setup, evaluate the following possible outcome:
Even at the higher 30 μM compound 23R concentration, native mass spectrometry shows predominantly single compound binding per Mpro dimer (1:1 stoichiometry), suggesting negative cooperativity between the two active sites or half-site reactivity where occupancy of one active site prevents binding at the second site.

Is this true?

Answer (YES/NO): NO